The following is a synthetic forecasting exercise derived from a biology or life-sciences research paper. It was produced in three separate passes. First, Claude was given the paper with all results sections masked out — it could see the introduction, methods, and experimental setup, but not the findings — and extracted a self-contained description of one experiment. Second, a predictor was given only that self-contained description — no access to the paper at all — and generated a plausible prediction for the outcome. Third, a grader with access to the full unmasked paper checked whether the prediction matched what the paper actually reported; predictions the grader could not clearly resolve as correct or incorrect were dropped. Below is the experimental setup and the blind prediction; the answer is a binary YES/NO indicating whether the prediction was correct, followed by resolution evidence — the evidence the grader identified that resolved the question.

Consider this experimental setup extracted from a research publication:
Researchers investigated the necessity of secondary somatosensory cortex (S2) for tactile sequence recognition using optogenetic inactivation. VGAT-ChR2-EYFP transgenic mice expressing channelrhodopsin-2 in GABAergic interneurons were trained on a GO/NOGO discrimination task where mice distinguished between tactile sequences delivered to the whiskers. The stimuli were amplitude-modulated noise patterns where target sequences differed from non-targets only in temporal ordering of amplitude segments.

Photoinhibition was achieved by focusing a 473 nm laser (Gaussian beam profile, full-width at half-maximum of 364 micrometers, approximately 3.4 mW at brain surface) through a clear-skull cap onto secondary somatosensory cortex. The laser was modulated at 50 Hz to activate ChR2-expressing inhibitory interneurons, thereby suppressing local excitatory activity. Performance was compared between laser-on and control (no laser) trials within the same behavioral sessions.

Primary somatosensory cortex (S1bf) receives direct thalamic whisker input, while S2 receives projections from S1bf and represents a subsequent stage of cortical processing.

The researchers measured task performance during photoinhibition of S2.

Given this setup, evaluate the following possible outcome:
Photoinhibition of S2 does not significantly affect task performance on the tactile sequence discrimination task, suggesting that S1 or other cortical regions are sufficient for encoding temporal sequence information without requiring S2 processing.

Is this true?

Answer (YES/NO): NO